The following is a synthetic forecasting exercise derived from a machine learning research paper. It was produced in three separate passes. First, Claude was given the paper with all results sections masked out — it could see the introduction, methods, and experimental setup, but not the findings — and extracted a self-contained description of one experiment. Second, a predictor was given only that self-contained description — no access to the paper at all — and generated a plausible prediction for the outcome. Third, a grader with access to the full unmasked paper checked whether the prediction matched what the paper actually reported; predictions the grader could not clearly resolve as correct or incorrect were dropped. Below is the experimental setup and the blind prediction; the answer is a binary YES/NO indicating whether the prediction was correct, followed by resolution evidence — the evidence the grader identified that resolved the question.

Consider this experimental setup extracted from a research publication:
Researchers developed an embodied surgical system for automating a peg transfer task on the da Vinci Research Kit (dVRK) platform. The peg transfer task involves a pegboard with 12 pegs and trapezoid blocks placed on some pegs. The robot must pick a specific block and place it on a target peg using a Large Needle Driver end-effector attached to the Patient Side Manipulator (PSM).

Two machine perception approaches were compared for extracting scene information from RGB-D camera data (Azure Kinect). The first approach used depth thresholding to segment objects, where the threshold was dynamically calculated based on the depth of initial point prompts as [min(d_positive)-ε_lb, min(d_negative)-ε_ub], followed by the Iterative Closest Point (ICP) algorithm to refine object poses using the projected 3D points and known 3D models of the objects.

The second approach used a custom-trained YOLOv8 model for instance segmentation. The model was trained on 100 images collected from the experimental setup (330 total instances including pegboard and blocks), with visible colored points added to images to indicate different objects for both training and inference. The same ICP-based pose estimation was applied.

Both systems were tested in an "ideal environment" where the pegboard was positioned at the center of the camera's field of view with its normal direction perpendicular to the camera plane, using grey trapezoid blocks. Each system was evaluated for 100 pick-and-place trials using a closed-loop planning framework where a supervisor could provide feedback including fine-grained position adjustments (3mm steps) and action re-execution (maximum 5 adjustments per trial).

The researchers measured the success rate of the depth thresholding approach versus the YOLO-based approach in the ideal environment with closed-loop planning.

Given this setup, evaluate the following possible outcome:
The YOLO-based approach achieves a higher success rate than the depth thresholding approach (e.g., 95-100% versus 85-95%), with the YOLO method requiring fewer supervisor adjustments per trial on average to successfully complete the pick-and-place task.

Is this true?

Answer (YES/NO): NO